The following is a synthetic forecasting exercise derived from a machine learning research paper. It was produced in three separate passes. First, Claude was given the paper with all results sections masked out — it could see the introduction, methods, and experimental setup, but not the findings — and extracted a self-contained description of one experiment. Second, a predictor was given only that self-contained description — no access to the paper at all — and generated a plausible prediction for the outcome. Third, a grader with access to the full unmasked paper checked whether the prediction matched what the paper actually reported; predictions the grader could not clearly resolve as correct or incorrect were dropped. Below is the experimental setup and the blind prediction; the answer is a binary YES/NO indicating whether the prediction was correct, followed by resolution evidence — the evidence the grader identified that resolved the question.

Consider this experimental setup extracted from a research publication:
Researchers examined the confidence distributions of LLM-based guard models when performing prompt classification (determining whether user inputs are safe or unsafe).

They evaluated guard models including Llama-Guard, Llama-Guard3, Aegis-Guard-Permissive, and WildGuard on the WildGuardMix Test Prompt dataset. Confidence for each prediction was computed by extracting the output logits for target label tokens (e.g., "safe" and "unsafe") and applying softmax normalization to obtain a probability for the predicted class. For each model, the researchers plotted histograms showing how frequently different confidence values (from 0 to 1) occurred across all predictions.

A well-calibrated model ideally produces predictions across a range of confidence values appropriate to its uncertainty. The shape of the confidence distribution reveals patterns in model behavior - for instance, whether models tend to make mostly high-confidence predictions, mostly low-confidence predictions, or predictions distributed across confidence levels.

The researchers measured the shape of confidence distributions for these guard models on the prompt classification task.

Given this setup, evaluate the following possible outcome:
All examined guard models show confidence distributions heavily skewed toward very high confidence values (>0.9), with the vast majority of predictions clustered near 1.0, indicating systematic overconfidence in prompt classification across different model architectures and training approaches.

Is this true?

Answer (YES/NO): YES